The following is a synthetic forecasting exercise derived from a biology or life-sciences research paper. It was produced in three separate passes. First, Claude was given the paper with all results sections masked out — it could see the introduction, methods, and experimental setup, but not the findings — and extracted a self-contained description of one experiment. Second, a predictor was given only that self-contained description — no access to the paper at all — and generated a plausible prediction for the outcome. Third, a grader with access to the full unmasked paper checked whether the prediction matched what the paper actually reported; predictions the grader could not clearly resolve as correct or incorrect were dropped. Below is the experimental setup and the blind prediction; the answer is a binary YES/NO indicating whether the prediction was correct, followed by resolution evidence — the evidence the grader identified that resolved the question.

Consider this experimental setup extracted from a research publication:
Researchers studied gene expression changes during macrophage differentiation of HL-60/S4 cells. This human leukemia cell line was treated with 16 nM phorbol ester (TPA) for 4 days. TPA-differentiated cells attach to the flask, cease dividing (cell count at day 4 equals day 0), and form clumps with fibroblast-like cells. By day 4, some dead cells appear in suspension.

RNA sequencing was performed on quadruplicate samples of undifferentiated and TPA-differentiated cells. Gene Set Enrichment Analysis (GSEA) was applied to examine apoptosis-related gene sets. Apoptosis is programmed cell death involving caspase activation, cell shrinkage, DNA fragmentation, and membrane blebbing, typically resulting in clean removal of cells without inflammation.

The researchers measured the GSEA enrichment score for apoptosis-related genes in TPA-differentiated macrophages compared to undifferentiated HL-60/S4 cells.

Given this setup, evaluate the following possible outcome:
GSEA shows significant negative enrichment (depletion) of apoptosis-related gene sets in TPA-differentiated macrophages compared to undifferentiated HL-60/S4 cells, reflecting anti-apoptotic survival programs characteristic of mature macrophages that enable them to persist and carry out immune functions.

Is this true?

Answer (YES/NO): NO